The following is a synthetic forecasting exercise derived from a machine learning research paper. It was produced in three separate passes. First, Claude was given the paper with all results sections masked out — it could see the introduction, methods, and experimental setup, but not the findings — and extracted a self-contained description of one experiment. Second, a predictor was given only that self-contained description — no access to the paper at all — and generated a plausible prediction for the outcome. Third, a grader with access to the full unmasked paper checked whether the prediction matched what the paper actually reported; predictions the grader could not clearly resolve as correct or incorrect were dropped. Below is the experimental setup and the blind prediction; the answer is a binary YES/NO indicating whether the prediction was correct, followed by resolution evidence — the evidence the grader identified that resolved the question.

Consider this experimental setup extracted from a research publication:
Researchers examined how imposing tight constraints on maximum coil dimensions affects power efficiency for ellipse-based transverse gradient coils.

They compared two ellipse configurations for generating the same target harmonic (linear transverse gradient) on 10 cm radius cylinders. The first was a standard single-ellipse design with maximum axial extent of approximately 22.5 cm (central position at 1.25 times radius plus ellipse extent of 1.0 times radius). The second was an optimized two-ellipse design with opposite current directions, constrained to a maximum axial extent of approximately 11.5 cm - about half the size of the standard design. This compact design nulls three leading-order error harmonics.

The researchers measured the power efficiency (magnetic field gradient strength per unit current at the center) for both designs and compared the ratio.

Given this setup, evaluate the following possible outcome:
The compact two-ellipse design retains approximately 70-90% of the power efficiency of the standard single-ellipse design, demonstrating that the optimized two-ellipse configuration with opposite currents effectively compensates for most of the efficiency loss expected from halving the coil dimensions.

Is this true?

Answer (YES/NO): NO